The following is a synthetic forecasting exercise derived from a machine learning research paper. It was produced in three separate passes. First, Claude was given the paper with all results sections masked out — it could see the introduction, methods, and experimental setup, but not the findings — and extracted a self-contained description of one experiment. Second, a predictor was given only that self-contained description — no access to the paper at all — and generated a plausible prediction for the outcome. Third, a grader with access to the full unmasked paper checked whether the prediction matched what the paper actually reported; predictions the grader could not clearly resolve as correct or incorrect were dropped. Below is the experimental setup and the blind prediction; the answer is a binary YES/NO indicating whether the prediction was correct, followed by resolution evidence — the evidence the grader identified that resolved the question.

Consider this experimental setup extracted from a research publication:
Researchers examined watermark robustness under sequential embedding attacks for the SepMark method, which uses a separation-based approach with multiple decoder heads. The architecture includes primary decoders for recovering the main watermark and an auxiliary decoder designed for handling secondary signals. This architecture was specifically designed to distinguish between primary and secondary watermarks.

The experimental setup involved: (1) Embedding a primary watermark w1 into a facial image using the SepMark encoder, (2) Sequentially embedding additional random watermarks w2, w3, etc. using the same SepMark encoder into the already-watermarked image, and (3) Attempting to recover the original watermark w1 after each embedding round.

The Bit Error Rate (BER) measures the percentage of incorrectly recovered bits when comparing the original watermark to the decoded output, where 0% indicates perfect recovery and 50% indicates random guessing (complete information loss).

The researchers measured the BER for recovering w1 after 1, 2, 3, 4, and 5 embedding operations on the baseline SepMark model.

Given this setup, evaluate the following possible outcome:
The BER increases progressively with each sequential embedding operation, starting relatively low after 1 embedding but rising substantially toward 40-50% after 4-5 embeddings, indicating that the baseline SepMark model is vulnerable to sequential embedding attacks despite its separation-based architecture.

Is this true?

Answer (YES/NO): NO